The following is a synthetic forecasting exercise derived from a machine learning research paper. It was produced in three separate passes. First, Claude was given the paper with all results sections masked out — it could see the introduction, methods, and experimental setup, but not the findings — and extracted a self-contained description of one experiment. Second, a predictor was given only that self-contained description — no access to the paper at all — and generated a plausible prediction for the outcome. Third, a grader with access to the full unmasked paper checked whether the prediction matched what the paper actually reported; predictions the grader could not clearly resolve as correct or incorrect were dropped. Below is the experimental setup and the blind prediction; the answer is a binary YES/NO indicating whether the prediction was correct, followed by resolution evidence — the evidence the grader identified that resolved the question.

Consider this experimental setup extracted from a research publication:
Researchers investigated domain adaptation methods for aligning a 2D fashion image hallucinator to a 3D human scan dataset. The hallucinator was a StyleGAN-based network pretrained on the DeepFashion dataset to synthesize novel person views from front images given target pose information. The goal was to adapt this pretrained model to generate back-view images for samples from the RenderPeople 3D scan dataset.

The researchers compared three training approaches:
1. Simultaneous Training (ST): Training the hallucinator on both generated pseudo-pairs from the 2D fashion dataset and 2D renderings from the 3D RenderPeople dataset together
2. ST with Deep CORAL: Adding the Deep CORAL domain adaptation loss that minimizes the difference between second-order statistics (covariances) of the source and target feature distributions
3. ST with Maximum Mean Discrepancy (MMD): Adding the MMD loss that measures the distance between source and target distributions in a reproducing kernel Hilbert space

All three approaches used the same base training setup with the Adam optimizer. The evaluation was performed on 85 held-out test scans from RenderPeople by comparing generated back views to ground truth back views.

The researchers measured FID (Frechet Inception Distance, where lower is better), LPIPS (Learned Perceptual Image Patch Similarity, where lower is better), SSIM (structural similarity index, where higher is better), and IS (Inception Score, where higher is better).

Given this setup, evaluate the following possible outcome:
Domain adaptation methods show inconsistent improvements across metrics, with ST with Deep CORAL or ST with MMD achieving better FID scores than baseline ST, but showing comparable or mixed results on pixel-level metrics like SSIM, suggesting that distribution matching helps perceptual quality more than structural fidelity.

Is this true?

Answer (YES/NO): NO